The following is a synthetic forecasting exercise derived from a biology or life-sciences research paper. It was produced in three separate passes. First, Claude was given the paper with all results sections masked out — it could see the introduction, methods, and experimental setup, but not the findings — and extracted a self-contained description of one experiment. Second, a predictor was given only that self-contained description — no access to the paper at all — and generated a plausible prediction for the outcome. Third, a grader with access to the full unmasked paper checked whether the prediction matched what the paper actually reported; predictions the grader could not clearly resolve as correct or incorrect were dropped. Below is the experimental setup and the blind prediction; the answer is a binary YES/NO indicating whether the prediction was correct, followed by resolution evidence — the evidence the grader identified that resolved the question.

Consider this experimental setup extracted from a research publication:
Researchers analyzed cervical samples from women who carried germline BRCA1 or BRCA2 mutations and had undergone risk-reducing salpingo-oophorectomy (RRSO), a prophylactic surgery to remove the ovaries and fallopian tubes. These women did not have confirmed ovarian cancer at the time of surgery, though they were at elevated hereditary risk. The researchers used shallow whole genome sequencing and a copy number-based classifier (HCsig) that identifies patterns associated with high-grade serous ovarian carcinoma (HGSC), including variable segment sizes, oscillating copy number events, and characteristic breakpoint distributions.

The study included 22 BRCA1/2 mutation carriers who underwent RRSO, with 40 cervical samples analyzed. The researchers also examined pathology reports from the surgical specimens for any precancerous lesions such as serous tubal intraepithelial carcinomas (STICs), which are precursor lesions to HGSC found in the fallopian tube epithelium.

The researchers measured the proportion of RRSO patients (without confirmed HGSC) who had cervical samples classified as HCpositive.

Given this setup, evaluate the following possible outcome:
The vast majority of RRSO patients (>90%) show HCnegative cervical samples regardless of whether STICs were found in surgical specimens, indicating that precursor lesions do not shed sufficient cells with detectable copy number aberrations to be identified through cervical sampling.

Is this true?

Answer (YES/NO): NO